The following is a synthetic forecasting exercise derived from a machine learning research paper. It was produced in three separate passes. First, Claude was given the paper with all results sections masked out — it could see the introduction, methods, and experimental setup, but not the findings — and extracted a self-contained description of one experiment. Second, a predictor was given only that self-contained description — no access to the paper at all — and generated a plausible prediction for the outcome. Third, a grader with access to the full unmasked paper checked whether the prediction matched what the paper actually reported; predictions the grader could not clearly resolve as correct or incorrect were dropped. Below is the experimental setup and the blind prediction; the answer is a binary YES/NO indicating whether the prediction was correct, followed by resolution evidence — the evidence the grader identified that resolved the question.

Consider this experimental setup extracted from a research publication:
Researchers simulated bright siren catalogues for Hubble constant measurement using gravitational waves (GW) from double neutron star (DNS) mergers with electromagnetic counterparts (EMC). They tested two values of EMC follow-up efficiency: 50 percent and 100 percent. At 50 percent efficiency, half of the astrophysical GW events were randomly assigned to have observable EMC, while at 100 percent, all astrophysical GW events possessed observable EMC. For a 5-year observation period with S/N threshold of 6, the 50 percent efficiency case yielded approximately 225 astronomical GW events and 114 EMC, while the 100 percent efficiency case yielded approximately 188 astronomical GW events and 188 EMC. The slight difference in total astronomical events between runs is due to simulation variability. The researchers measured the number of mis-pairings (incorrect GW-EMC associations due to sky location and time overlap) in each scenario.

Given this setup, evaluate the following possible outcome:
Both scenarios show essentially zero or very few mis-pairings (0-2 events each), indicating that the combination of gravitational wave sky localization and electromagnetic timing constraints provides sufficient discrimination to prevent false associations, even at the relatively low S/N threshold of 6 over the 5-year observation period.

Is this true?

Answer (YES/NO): NO